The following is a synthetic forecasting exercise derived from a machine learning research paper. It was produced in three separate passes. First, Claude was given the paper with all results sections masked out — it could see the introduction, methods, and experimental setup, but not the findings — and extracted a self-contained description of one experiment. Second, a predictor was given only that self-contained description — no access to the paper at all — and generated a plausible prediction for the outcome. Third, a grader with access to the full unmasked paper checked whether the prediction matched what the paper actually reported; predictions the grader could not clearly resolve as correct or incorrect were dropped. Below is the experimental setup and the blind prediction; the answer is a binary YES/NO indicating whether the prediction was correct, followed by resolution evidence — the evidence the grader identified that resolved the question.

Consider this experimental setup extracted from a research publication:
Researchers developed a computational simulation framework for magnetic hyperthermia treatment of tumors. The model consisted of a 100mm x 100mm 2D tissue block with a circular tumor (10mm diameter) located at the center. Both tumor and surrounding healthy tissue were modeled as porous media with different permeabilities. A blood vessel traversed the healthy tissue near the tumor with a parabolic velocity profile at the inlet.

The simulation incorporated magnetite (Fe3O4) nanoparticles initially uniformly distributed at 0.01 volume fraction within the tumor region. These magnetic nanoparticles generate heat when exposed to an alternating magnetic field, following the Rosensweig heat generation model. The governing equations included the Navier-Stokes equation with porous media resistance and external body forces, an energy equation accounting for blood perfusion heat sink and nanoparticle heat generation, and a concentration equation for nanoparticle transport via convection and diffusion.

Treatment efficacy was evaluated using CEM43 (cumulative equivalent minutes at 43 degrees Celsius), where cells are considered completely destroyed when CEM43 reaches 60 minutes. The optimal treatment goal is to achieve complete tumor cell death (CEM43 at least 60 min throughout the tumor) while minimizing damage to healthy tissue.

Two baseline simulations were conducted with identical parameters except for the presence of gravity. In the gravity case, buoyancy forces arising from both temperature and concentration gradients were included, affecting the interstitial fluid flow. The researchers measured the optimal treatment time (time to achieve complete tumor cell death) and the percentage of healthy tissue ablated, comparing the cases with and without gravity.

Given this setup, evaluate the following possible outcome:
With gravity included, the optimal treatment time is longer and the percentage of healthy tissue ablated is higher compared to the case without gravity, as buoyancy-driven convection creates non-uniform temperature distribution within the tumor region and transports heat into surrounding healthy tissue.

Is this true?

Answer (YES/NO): YES